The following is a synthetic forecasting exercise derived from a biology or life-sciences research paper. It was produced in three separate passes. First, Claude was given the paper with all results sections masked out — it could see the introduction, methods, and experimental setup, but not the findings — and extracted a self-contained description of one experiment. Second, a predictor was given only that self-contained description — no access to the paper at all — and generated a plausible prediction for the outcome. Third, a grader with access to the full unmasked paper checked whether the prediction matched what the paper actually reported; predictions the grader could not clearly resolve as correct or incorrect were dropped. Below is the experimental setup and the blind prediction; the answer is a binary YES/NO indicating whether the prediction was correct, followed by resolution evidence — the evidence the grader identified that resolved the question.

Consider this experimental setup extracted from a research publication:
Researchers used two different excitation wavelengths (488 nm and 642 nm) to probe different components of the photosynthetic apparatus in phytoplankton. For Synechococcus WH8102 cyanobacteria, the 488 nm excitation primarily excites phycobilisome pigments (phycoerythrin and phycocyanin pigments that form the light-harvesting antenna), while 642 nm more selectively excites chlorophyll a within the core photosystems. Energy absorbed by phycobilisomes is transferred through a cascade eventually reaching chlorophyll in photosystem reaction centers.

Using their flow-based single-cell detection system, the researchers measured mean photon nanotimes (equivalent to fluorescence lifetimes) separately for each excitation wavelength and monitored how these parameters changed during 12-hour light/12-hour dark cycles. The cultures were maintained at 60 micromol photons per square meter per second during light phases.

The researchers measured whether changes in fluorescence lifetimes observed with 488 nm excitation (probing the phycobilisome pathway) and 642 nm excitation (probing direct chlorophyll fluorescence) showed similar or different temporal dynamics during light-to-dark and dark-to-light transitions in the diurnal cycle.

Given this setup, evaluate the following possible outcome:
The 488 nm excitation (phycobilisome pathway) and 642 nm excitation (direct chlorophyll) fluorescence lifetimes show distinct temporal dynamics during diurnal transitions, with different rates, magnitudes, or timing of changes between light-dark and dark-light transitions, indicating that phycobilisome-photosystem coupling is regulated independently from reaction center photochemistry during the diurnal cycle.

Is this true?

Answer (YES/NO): NO